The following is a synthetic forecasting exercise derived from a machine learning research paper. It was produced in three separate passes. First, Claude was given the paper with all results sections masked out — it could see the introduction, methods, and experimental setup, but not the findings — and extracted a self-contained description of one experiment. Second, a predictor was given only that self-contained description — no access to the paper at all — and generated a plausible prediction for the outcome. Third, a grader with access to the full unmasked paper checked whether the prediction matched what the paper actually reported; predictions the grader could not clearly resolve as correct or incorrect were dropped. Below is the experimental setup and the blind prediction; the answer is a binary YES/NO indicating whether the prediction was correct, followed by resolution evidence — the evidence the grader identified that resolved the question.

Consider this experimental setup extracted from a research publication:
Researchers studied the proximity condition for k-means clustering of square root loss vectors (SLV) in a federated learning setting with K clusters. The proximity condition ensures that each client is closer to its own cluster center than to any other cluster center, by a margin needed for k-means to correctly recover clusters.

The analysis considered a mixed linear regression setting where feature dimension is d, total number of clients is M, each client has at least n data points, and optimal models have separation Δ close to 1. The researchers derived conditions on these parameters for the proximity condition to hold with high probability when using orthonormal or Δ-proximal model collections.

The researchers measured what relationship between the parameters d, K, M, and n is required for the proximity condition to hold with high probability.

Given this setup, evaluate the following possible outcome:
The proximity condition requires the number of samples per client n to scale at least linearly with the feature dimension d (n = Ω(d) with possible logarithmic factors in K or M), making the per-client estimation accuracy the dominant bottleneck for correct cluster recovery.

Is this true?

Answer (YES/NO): NO